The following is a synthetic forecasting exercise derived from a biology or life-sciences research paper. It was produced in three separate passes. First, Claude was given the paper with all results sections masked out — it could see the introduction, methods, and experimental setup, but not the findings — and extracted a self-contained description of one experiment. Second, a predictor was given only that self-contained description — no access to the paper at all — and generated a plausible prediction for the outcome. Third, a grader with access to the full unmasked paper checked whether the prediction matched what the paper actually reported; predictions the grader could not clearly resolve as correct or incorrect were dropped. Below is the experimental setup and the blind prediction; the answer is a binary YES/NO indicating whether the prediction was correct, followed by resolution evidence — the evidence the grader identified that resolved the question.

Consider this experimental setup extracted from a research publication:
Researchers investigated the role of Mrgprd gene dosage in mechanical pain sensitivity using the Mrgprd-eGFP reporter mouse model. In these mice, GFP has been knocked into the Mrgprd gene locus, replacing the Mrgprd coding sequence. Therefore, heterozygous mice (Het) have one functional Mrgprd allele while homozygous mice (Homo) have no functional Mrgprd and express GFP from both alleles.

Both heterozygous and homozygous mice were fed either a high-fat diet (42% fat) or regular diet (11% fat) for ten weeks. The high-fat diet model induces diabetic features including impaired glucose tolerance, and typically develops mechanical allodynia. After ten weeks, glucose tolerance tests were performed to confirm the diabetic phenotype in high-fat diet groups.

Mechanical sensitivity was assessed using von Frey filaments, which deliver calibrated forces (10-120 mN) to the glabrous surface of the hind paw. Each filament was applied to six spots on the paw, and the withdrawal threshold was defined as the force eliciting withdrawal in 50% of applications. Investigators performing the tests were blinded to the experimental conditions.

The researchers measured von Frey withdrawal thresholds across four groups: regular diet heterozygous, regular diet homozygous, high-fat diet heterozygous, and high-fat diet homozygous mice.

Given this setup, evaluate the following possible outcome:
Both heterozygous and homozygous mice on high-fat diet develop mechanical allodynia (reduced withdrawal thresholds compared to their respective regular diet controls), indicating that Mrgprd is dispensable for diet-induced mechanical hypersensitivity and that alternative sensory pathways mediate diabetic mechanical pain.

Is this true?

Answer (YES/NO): NO